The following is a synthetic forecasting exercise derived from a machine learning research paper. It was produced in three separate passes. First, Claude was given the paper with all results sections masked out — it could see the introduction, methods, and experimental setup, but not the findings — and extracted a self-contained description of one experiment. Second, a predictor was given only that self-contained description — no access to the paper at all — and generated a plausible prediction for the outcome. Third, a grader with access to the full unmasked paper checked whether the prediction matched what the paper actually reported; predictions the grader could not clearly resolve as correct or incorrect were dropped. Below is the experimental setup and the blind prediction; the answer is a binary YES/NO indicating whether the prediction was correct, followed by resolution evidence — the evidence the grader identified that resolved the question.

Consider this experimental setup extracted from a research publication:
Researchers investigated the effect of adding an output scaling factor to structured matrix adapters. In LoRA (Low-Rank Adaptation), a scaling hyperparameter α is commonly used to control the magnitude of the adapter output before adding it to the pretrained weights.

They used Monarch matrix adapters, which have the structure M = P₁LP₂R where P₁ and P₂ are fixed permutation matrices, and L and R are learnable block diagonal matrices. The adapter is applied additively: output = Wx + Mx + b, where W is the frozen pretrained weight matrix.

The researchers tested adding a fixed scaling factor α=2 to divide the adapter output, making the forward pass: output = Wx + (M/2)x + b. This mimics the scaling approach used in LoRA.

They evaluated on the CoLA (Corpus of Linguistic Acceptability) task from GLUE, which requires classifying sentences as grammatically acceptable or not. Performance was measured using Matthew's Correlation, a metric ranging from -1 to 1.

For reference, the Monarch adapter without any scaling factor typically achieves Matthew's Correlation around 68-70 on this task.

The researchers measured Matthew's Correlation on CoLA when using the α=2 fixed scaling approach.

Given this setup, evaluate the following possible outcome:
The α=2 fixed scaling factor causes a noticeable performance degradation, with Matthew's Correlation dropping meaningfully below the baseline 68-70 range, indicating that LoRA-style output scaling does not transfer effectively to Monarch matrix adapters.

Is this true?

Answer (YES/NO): YES